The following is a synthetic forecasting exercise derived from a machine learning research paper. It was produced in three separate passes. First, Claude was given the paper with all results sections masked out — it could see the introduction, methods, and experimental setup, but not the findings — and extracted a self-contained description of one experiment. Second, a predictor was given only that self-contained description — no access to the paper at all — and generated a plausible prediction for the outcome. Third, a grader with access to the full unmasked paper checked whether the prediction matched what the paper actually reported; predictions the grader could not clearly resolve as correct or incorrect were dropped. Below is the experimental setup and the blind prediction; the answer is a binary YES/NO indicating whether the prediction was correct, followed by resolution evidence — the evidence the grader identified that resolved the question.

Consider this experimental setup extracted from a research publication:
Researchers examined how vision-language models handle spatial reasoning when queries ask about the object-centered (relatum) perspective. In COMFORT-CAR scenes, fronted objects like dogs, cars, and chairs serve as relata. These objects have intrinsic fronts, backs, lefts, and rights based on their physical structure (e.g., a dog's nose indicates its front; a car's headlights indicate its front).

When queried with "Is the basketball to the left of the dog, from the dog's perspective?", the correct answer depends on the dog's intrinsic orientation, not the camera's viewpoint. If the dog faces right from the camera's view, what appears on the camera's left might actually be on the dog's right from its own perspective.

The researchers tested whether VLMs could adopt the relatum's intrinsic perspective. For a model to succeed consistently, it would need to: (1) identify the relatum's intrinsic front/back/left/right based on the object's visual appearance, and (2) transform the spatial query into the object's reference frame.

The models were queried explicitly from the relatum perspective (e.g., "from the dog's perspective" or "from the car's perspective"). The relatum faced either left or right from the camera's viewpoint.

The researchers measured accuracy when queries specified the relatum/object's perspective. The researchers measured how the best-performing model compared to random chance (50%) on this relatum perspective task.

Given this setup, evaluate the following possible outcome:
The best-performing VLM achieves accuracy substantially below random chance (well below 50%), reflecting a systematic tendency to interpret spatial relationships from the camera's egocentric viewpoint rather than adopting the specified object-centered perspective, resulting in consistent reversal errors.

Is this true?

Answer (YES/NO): NO